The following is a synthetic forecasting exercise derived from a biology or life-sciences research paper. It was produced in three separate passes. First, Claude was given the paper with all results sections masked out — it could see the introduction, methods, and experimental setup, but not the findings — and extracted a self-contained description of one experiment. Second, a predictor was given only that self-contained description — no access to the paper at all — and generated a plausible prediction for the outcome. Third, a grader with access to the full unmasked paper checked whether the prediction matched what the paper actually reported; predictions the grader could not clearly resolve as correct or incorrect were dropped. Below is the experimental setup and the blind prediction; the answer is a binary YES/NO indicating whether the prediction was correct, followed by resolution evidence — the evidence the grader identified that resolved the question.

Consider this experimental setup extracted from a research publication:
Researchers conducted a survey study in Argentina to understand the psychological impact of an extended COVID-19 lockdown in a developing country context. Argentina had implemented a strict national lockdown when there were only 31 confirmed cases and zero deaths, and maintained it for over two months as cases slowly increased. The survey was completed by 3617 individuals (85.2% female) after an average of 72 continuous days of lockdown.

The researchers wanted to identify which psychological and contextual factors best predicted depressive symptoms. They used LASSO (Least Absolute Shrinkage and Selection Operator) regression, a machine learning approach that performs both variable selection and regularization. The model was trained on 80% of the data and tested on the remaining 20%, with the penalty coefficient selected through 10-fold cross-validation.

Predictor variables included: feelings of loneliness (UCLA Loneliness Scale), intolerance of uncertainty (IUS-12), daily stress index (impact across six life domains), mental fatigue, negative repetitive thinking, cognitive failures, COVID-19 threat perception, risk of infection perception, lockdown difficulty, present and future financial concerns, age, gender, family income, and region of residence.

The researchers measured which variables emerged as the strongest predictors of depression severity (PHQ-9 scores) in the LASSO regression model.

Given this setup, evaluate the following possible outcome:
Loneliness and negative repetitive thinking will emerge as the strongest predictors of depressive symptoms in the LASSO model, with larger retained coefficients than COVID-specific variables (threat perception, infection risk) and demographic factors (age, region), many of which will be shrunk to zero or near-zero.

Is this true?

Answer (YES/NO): NO